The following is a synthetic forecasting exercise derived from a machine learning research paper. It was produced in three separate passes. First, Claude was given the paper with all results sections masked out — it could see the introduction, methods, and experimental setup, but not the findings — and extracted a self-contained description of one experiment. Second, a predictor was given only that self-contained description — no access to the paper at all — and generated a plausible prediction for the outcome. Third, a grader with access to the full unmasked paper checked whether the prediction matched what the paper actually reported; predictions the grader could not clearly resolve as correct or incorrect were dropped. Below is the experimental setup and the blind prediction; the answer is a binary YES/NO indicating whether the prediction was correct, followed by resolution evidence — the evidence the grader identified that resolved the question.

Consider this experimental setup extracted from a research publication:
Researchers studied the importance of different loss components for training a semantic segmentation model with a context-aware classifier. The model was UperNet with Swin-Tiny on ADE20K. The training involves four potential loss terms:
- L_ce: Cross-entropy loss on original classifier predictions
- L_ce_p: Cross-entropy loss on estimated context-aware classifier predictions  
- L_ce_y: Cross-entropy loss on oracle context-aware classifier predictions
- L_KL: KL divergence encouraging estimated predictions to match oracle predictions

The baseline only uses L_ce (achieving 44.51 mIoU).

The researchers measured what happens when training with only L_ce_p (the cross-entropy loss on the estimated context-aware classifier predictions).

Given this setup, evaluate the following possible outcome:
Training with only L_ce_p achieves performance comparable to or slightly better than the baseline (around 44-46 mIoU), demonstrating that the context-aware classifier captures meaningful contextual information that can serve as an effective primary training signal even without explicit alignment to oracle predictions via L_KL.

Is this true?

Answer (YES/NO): NO